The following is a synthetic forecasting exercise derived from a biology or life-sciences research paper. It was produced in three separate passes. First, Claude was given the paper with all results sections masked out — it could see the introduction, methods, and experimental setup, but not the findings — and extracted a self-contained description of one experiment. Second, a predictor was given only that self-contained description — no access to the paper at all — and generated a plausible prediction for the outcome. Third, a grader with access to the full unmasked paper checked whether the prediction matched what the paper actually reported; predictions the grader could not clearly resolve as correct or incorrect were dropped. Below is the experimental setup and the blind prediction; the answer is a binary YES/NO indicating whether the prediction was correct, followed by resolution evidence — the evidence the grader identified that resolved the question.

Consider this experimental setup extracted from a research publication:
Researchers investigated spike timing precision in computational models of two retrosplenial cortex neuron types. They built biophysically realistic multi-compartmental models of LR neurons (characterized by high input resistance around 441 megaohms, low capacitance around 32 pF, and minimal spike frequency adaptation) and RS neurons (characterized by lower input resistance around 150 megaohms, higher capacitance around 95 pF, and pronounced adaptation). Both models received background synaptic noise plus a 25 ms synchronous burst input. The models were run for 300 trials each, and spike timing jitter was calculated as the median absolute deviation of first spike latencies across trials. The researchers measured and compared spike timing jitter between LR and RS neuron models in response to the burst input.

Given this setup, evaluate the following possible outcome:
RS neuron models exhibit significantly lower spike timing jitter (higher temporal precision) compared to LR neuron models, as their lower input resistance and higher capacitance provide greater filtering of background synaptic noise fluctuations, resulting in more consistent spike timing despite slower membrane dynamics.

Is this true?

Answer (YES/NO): NO